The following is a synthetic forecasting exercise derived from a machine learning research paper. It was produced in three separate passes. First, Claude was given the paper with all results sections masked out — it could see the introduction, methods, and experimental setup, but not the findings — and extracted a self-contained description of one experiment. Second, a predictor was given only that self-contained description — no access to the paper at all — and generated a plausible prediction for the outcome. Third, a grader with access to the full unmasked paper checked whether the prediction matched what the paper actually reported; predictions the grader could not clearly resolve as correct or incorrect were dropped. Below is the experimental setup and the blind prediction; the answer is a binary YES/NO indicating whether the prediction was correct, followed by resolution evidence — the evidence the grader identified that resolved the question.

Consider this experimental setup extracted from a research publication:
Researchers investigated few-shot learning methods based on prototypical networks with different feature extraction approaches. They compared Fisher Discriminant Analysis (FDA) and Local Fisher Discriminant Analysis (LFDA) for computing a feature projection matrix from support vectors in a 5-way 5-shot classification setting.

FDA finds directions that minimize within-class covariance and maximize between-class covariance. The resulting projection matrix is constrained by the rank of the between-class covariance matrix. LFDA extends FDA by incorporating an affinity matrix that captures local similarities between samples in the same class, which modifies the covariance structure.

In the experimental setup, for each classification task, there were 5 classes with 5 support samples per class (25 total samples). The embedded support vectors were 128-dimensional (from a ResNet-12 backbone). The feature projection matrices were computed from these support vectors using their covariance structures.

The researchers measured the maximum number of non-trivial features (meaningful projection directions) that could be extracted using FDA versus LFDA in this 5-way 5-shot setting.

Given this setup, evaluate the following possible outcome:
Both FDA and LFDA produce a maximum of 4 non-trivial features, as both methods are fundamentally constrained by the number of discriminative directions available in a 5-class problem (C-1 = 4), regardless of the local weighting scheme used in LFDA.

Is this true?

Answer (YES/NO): NO